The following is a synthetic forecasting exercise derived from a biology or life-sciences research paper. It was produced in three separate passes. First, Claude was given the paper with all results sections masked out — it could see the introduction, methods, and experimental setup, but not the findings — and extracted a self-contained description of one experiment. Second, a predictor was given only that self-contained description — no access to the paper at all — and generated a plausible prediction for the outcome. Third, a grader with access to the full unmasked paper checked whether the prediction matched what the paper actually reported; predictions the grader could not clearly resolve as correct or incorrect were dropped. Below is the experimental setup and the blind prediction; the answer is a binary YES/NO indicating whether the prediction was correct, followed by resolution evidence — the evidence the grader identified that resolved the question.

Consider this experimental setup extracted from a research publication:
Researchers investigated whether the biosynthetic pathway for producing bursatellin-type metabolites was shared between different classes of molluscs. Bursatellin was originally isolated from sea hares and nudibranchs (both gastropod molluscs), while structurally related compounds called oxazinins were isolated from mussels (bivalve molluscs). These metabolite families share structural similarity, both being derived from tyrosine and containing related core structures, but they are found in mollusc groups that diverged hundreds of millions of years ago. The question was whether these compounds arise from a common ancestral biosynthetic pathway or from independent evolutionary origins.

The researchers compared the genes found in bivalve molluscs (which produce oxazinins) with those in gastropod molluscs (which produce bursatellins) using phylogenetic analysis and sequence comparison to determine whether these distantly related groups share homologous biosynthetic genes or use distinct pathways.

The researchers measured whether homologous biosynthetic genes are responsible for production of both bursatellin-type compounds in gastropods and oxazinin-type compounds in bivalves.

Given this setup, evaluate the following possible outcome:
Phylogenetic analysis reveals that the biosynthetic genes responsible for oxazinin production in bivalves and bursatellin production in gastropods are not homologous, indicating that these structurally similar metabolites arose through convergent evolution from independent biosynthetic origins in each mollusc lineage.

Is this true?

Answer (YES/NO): NO